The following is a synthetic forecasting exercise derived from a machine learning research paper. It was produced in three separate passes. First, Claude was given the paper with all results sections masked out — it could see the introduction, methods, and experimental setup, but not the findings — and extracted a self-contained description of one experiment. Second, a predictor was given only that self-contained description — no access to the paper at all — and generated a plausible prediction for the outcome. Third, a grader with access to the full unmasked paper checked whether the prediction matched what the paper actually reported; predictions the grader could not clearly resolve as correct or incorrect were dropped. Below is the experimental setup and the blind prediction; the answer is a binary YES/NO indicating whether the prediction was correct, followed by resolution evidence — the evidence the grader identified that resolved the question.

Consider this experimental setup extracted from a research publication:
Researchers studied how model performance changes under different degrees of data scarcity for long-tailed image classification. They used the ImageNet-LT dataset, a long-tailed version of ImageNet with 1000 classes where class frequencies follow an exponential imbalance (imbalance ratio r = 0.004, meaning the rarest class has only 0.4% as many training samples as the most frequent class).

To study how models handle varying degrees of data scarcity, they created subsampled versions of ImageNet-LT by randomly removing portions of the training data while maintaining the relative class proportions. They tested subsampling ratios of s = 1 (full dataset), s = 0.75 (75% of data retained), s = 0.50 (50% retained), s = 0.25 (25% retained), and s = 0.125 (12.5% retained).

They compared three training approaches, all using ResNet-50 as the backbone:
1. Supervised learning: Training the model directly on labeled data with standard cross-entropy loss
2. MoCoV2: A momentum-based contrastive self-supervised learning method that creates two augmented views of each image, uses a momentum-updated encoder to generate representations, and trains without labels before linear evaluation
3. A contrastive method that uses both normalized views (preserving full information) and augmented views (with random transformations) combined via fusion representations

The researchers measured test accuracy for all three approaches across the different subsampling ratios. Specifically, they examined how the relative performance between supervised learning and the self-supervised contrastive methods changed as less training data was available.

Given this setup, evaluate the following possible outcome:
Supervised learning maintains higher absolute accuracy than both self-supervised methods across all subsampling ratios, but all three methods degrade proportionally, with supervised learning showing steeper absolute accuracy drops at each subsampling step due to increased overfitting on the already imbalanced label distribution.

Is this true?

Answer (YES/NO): NO